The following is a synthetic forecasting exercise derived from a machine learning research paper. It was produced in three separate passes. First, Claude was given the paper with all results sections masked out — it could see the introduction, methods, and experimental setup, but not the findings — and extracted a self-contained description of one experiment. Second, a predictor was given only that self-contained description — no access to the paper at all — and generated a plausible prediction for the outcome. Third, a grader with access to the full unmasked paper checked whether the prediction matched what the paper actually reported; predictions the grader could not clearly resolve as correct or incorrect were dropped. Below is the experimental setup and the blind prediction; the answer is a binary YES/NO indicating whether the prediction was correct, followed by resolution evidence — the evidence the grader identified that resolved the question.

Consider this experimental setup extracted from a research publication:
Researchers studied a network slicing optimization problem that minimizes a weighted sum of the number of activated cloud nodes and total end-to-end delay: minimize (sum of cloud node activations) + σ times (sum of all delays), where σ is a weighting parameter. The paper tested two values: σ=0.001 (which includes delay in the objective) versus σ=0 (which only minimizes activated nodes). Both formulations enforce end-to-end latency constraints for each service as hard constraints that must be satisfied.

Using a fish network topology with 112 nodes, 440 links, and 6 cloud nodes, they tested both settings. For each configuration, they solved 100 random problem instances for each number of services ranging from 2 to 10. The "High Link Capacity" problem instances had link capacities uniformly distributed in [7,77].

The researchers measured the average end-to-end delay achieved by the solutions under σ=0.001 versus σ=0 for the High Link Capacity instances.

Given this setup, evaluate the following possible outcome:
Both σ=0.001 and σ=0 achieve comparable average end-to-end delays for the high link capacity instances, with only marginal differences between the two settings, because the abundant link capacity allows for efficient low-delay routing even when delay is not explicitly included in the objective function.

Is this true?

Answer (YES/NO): NO